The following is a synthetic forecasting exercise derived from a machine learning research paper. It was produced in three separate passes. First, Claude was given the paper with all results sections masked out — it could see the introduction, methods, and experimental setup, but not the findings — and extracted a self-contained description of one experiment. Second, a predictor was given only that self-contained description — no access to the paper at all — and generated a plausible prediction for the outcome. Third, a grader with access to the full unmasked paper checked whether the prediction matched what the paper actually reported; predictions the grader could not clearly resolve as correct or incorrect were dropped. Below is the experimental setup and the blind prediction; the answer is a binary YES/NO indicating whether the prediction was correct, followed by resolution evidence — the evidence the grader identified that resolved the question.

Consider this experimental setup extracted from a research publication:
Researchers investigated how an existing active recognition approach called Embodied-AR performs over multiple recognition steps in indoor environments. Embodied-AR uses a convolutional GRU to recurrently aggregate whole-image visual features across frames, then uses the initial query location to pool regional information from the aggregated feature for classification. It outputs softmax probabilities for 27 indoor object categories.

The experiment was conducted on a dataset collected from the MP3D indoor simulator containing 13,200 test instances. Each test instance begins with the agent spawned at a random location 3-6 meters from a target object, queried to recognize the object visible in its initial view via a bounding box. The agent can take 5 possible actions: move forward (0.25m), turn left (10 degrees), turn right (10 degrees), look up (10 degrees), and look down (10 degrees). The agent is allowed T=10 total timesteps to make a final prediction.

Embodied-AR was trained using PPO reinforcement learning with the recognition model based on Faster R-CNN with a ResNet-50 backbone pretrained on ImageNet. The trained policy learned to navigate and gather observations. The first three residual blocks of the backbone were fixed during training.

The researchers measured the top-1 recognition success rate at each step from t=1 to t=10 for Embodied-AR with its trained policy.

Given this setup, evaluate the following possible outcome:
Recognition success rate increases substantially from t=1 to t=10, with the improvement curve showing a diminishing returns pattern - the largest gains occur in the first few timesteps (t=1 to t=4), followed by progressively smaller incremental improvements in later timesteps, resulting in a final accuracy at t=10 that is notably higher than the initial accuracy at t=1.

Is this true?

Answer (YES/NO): NO